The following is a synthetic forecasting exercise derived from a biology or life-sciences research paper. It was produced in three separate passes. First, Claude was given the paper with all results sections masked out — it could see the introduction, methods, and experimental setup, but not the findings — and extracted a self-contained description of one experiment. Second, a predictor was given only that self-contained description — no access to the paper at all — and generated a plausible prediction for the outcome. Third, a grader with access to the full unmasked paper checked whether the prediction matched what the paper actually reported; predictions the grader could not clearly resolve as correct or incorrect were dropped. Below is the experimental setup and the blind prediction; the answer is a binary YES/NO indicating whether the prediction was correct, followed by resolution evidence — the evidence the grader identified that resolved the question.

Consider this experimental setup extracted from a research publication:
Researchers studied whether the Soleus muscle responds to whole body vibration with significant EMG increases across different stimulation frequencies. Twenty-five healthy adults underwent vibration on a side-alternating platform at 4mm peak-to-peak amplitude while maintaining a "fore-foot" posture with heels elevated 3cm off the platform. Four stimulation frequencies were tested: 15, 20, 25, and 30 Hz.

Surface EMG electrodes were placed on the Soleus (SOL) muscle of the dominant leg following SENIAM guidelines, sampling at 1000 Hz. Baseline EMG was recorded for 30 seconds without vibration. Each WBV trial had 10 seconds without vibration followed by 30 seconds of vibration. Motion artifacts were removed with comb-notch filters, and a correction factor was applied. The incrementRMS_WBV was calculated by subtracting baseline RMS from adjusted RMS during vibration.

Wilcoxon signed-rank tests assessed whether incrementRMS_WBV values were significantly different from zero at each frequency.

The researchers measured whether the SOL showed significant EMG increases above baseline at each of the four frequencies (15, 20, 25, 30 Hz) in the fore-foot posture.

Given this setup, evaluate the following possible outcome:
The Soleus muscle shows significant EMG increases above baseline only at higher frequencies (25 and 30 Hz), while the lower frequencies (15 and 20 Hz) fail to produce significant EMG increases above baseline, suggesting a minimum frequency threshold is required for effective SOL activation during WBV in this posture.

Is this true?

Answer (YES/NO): NO